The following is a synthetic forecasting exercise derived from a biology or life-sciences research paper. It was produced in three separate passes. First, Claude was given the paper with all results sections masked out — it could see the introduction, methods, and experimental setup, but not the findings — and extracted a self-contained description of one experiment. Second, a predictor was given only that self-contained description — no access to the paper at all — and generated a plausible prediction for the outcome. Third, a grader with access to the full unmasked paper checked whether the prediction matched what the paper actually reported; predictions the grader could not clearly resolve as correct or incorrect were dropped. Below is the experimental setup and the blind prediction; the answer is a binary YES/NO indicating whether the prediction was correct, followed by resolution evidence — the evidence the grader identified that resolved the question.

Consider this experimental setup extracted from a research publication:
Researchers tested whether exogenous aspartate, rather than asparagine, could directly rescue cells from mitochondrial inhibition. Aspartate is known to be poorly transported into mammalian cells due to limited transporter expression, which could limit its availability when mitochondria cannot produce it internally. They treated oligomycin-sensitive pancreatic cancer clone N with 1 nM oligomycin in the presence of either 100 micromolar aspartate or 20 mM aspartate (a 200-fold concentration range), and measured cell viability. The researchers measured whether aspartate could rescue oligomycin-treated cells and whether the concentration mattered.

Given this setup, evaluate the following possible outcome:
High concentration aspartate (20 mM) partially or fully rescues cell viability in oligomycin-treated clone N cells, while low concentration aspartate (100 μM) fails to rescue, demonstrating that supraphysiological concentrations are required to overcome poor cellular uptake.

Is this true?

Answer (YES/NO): YES